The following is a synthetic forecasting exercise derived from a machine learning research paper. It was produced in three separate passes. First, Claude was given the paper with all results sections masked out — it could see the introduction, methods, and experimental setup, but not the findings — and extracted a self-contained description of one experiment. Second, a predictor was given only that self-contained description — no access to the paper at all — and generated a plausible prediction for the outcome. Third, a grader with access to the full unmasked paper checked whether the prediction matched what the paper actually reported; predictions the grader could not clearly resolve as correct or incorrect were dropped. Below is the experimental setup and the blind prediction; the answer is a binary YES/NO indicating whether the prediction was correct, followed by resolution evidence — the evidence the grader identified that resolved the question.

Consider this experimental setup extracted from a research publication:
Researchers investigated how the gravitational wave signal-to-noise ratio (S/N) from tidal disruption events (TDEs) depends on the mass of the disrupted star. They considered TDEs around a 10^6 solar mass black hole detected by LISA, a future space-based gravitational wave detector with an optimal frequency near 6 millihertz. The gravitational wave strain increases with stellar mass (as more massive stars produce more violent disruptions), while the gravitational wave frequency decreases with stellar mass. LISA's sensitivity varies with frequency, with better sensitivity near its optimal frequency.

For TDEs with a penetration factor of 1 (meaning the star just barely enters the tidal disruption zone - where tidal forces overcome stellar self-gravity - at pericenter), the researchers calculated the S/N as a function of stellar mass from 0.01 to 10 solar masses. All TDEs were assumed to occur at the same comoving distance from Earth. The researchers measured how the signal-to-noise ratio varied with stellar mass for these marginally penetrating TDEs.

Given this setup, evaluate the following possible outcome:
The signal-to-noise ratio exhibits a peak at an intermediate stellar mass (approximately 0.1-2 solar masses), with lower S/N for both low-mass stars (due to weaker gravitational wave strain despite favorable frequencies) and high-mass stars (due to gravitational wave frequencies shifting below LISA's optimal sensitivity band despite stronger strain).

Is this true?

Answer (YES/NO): NO